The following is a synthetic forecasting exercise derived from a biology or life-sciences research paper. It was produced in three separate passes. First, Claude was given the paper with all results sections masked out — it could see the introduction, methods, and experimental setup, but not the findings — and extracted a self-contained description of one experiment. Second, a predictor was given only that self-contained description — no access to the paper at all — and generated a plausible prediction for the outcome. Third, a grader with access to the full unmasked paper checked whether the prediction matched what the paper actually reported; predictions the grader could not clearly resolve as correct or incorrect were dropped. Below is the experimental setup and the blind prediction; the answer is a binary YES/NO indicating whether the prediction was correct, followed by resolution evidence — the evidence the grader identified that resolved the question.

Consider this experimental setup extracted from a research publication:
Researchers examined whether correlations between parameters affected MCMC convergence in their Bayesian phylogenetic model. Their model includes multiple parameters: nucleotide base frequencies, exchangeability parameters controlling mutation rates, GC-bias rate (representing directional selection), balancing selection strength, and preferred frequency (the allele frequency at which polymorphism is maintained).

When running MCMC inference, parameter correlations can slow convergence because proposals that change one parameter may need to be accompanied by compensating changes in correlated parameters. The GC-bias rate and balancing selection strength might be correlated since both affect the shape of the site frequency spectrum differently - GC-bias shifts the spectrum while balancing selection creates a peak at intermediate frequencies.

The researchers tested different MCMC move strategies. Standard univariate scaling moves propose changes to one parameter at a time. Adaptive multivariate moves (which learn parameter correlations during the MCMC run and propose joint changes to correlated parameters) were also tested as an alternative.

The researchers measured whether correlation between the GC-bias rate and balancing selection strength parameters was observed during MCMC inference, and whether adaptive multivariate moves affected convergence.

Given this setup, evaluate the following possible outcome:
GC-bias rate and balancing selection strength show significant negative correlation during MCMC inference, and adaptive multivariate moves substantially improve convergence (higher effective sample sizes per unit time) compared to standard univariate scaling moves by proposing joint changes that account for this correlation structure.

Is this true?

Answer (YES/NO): NO